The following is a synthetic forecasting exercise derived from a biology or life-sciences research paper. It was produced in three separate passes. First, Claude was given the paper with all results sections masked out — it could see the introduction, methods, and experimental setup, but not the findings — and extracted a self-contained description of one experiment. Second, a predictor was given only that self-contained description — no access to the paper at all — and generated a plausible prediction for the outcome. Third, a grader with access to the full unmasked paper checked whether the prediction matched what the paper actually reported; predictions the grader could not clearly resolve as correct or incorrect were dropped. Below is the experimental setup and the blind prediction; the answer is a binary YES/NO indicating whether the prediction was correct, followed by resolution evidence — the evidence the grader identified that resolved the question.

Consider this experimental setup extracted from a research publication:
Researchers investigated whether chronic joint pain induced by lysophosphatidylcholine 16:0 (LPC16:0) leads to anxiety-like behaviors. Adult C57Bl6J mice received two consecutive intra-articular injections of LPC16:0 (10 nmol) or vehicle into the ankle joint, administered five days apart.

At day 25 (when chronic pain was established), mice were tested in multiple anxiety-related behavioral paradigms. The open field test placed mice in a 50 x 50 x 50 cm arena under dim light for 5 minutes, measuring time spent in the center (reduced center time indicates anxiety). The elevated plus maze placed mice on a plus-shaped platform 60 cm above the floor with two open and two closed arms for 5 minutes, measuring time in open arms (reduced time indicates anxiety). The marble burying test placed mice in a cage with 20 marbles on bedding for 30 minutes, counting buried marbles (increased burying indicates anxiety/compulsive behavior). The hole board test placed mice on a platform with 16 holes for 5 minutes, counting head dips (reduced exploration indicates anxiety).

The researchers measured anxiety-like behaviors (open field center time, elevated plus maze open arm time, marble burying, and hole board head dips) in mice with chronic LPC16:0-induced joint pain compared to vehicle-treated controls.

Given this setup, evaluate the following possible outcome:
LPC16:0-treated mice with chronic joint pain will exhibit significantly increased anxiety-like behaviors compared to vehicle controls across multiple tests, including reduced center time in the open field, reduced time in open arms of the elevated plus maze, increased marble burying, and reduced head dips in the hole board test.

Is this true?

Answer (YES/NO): YES